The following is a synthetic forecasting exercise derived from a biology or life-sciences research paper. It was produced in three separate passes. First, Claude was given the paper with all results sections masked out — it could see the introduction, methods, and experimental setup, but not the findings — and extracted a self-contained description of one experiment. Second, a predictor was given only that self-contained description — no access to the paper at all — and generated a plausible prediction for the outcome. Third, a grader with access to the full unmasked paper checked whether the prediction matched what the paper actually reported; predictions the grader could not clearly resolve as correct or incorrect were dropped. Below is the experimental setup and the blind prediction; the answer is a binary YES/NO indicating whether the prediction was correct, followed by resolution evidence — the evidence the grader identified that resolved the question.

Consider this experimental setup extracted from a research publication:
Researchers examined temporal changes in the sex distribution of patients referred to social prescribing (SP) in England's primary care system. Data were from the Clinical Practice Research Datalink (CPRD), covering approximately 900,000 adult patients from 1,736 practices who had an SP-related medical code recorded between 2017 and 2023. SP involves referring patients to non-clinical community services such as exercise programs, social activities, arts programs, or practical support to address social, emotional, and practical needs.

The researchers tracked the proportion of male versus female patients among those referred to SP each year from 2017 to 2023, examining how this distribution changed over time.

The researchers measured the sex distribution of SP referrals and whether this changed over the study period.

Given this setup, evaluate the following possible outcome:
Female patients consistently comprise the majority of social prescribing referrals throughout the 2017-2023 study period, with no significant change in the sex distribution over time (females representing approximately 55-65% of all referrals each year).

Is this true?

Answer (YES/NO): YES